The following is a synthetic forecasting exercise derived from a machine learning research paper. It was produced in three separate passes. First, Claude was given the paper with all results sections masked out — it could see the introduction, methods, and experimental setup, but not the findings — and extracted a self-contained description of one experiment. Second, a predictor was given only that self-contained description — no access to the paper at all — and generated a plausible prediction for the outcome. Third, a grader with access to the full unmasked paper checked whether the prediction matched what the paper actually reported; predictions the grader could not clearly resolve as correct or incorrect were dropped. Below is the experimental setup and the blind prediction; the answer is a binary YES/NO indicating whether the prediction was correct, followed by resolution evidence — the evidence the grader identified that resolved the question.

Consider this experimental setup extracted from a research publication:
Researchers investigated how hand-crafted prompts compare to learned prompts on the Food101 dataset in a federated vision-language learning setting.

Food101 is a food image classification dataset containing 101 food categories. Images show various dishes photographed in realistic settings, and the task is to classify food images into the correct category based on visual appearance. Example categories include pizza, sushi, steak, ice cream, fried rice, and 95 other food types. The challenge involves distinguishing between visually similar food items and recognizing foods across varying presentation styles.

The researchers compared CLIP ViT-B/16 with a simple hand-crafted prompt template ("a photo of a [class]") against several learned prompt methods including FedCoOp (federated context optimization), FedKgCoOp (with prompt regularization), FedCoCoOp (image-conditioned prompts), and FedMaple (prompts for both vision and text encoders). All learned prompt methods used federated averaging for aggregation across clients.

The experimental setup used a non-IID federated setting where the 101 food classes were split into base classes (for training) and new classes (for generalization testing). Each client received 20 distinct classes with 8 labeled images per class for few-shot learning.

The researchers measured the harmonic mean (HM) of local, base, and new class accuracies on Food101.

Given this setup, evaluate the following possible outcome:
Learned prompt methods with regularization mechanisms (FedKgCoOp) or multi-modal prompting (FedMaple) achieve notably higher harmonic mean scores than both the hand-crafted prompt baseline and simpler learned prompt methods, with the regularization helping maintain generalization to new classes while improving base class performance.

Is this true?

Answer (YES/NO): NO